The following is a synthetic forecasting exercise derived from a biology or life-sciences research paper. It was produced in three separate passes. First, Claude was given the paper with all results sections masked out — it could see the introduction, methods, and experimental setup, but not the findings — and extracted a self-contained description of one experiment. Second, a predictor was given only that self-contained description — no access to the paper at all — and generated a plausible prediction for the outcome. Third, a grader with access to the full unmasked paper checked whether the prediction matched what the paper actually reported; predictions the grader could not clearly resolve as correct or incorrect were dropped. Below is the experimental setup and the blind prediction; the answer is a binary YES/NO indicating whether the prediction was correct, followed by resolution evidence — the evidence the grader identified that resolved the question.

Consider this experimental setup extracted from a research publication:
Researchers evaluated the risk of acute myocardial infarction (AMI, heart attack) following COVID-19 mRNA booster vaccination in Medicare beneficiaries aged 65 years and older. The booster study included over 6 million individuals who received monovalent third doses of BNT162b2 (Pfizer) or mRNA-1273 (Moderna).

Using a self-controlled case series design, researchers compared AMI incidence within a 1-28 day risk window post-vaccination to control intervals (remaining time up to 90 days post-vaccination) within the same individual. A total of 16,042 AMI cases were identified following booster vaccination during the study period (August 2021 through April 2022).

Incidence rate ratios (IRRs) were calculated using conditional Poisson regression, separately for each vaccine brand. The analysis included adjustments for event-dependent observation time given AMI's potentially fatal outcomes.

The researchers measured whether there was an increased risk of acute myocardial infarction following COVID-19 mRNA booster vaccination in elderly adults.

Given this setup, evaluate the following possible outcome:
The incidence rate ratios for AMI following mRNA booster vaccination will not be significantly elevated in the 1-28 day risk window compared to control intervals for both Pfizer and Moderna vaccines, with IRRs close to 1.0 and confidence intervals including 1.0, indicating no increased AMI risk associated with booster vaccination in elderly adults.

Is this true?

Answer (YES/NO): NO